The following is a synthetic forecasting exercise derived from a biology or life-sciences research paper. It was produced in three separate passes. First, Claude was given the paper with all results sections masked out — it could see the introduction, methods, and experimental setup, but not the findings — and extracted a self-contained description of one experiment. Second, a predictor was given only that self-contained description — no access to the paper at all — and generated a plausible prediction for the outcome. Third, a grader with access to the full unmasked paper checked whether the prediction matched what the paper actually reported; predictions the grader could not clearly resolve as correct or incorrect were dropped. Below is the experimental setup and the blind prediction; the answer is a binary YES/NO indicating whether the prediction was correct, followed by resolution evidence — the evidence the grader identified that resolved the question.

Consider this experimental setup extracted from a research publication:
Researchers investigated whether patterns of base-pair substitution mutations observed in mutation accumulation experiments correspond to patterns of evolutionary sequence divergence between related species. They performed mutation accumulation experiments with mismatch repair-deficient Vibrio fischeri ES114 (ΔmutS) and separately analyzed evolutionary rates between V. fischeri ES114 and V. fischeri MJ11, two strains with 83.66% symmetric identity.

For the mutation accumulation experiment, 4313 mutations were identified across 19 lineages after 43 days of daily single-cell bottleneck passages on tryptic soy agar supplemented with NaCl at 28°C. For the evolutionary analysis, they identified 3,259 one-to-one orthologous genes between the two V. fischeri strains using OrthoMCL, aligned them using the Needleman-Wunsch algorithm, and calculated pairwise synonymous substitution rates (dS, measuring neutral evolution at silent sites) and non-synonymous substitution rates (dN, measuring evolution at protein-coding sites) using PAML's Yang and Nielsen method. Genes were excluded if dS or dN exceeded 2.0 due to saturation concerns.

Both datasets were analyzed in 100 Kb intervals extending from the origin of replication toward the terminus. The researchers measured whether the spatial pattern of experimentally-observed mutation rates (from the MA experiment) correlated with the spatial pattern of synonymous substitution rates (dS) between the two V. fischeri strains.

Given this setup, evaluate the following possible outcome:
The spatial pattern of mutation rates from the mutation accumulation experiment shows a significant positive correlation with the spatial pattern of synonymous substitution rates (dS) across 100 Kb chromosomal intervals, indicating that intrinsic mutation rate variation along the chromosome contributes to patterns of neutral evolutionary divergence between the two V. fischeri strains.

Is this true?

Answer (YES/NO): YES